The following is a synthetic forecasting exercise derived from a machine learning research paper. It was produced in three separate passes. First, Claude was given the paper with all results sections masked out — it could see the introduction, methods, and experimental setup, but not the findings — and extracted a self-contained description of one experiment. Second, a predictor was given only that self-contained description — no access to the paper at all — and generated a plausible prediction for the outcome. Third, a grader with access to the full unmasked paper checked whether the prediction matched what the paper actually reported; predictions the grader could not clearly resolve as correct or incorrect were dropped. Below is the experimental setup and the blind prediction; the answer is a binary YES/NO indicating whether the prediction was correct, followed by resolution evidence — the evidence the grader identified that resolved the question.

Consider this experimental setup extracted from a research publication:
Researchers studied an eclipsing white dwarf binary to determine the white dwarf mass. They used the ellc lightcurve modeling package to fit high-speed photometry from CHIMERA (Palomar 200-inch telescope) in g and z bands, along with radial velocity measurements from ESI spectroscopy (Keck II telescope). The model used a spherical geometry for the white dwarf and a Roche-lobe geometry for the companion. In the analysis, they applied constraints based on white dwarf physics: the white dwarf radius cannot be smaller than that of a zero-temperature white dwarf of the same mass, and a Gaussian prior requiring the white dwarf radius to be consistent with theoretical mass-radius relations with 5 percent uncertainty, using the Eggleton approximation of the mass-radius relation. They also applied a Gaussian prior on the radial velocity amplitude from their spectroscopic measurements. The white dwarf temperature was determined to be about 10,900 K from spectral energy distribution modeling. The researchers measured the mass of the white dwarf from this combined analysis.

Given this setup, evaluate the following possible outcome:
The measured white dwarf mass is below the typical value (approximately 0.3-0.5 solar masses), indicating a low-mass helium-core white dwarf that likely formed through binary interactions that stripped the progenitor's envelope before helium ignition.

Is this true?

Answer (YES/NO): NO